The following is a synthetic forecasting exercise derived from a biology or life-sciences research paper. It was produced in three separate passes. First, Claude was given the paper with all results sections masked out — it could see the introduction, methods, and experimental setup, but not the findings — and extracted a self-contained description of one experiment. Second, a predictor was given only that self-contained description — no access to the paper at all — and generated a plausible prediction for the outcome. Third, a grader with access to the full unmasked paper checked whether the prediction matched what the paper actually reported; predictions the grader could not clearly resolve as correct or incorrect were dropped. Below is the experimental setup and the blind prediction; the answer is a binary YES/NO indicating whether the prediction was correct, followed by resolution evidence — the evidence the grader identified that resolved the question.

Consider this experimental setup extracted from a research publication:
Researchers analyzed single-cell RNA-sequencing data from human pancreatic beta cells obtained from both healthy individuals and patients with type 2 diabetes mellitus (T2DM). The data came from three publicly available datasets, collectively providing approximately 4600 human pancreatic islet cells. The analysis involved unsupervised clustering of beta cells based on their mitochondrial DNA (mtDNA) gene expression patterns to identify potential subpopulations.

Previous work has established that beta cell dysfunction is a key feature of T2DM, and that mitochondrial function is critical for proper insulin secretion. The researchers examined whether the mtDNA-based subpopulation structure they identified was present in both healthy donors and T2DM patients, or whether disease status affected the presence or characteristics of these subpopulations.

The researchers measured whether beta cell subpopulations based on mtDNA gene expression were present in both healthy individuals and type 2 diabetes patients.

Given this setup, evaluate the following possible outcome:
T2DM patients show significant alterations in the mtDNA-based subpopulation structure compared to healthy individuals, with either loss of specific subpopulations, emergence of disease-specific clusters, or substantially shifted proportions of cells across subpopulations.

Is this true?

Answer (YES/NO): NO